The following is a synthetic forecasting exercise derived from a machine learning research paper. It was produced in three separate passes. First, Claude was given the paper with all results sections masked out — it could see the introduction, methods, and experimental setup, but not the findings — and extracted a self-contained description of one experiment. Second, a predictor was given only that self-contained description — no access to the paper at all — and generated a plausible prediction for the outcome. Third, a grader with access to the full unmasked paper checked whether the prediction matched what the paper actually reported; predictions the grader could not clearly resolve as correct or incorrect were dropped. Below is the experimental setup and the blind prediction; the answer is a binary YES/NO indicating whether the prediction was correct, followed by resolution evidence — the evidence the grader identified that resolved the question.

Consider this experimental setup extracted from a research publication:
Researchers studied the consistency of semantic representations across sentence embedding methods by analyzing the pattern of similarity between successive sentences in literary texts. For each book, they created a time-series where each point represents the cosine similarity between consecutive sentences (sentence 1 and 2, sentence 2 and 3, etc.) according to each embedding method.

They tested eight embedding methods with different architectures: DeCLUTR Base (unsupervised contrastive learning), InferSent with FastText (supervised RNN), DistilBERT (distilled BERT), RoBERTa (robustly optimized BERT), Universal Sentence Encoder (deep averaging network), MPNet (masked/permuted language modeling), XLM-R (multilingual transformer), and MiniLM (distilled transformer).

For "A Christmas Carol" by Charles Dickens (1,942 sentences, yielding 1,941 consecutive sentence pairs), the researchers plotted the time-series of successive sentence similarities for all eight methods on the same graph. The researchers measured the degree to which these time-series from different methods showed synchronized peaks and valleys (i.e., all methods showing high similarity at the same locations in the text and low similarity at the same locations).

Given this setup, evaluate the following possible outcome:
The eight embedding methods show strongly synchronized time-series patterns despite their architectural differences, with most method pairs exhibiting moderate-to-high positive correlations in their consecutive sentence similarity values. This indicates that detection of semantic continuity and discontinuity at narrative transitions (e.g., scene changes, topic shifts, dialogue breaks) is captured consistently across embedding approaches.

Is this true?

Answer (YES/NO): NO